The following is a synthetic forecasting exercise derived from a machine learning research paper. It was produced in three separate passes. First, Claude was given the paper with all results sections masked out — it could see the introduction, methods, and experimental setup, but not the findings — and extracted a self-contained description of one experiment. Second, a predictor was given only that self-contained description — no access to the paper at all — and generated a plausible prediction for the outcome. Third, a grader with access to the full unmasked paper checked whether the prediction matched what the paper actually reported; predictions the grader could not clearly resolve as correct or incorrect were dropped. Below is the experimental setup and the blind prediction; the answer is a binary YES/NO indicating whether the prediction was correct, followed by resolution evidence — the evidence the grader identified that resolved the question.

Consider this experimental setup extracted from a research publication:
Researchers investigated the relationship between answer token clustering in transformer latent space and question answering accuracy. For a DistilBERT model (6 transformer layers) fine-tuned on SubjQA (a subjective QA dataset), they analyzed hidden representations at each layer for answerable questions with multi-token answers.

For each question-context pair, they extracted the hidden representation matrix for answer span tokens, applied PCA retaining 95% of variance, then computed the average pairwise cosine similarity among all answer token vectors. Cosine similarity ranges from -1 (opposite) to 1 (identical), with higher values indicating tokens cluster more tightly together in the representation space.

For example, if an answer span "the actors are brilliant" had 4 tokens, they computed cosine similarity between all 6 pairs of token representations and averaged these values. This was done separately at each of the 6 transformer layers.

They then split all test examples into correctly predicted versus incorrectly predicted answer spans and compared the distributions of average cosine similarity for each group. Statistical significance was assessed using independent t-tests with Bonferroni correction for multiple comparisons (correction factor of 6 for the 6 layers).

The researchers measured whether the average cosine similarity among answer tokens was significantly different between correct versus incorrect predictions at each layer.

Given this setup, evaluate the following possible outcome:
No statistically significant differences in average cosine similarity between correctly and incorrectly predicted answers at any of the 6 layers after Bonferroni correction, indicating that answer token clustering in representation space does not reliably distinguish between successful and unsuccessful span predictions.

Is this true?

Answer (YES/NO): NO